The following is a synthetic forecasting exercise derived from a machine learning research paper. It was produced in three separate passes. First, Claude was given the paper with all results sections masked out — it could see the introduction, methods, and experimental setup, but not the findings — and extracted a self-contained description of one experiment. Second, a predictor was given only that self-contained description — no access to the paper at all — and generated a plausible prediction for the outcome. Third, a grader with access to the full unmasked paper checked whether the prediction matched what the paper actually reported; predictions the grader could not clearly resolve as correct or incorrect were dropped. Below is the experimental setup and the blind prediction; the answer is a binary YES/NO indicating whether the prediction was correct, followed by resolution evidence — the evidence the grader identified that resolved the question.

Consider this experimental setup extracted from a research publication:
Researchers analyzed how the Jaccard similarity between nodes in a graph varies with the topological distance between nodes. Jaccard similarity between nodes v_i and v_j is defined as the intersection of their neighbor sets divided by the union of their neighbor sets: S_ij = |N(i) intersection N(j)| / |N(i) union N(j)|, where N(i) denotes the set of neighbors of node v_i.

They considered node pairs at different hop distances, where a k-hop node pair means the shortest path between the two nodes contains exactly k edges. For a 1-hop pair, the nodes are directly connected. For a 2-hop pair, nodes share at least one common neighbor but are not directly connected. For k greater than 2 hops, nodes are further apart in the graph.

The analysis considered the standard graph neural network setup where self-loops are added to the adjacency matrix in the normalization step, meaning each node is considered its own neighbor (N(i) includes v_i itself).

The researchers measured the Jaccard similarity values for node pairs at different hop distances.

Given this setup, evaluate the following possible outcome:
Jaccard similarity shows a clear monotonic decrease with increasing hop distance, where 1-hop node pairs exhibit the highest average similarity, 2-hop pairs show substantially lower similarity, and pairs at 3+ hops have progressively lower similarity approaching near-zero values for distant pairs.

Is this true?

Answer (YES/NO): NO